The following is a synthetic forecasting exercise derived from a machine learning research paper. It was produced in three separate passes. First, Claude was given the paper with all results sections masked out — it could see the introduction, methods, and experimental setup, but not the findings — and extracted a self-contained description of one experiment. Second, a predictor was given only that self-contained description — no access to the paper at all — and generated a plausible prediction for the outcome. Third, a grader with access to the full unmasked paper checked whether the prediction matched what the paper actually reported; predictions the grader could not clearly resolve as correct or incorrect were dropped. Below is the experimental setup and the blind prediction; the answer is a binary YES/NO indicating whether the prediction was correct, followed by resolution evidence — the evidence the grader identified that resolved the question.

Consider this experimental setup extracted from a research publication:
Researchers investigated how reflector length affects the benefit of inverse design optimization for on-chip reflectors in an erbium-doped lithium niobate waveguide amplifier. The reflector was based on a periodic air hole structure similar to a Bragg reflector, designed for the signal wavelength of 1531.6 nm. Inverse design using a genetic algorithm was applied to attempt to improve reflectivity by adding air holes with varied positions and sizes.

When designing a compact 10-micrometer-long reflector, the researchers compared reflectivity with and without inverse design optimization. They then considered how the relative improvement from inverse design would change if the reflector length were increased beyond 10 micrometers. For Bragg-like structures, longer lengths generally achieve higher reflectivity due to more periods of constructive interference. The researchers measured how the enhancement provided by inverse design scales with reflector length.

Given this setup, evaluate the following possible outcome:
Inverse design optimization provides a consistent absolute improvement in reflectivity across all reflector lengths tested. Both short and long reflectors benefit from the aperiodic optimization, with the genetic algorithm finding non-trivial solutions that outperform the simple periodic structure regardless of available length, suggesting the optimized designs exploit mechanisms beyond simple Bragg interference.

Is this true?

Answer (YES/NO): NO